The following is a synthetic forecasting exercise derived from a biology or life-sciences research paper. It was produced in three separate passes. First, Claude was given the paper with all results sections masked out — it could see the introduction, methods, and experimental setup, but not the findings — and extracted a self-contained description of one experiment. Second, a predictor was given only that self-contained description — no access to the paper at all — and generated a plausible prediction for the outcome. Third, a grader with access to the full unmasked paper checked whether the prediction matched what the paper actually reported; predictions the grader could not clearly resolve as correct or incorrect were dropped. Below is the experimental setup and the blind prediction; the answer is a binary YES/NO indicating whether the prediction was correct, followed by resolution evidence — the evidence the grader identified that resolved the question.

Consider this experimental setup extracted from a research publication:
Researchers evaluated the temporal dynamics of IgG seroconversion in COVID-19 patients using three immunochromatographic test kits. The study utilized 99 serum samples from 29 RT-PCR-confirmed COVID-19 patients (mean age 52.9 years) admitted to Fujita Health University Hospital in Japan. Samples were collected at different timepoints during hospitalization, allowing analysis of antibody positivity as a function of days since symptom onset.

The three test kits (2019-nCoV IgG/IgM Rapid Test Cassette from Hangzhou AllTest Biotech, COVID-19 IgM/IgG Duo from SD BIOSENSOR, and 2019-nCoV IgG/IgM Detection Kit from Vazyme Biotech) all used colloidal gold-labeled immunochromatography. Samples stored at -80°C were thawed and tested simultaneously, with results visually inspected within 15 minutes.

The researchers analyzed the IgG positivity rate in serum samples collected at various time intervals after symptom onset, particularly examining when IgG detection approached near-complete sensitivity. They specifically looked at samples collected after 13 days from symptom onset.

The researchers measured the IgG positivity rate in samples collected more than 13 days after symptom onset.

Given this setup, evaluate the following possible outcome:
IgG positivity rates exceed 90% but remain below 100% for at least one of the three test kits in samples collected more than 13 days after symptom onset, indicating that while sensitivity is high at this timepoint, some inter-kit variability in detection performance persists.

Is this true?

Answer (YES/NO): YES